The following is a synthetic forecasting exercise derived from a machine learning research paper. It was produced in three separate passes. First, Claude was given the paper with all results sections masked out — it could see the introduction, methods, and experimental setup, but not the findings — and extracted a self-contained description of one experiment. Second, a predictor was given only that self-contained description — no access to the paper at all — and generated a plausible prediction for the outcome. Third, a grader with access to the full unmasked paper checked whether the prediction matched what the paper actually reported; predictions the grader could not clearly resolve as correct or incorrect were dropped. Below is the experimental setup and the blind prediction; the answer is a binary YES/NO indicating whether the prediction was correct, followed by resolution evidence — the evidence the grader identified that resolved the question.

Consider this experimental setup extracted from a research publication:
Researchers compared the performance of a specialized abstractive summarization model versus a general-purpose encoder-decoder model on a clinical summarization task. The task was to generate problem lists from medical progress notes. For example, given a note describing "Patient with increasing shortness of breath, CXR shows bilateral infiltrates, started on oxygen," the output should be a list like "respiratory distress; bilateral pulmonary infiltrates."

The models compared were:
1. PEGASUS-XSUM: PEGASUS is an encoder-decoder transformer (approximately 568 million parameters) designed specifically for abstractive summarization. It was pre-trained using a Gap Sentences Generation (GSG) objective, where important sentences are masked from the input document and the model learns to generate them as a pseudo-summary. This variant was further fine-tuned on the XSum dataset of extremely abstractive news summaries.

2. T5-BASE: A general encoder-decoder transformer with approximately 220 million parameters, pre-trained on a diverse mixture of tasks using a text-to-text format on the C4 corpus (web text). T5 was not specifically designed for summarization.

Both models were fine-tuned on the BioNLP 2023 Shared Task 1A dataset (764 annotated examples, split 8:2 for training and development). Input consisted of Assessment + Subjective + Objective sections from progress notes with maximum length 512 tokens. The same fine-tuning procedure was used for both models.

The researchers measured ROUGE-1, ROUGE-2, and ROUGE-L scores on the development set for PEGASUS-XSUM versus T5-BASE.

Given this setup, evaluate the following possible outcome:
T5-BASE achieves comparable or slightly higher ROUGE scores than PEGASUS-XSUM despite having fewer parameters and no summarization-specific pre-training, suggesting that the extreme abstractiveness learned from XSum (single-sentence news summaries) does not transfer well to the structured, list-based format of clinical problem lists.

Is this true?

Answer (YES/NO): YES